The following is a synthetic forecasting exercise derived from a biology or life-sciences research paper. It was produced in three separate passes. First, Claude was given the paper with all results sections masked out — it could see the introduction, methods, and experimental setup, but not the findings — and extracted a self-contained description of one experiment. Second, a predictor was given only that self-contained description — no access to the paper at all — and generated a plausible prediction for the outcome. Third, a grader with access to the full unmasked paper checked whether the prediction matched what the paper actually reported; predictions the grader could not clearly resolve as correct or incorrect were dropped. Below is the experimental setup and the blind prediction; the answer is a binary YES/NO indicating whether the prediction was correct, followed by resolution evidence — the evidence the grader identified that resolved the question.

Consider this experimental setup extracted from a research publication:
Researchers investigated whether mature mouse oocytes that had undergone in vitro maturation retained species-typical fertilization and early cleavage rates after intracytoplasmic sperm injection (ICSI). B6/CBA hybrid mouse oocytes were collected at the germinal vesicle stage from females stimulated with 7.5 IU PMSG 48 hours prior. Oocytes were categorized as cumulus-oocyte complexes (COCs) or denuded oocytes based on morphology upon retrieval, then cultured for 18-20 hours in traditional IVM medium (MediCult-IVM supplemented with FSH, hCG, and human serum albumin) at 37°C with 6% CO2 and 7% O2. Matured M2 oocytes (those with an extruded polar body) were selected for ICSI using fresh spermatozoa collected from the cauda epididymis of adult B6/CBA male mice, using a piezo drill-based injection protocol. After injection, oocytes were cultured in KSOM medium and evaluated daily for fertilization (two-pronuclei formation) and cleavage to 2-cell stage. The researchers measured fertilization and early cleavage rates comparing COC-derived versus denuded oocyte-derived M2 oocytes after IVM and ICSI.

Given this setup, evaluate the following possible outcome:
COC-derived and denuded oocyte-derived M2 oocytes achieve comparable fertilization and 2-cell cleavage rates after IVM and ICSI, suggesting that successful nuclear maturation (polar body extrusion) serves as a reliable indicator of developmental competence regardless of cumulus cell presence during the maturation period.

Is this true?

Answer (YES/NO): YES